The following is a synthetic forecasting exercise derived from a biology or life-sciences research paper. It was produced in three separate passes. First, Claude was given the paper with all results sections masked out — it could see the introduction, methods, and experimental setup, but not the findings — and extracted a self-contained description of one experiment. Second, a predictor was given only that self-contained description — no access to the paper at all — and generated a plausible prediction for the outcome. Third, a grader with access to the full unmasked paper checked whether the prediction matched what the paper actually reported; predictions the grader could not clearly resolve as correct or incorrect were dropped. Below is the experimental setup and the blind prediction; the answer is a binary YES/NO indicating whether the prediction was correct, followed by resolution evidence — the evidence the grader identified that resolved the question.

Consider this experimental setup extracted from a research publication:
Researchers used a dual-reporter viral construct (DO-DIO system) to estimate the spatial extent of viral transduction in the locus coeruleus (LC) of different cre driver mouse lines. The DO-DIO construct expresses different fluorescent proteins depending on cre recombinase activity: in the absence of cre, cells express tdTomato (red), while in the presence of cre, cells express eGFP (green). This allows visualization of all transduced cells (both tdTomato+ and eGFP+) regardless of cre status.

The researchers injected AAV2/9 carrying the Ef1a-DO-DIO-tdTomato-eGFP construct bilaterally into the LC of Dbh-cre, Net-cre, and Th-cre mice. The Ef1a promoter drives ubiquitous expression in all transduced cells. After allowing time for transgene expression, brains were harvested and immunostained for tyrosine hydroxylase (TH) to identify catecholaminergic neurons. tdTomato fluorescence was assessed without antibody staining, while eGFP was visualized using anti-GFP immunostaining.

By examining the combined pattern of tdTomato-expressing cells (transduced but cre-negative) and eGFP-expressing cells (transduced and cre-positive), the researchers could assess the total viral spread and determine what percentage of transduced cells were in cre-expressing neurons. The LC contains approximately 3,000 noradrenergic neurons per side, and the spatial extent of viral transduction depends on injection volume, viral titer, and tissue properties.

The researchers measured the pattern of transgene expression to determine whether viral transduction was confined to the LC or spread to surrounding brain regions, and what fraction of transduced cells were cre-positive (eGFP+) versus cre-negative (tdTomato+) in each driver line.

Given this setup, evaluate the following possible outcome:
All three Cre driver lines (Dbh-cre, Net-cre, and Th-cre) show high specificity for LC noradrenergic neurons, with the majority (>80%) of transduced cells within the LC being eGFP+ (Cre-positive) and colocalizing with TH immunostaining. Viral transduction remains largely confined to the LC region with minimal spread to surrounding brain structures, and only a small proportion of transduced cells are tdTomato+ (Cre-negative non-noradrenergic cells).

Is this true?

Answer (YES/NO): NO